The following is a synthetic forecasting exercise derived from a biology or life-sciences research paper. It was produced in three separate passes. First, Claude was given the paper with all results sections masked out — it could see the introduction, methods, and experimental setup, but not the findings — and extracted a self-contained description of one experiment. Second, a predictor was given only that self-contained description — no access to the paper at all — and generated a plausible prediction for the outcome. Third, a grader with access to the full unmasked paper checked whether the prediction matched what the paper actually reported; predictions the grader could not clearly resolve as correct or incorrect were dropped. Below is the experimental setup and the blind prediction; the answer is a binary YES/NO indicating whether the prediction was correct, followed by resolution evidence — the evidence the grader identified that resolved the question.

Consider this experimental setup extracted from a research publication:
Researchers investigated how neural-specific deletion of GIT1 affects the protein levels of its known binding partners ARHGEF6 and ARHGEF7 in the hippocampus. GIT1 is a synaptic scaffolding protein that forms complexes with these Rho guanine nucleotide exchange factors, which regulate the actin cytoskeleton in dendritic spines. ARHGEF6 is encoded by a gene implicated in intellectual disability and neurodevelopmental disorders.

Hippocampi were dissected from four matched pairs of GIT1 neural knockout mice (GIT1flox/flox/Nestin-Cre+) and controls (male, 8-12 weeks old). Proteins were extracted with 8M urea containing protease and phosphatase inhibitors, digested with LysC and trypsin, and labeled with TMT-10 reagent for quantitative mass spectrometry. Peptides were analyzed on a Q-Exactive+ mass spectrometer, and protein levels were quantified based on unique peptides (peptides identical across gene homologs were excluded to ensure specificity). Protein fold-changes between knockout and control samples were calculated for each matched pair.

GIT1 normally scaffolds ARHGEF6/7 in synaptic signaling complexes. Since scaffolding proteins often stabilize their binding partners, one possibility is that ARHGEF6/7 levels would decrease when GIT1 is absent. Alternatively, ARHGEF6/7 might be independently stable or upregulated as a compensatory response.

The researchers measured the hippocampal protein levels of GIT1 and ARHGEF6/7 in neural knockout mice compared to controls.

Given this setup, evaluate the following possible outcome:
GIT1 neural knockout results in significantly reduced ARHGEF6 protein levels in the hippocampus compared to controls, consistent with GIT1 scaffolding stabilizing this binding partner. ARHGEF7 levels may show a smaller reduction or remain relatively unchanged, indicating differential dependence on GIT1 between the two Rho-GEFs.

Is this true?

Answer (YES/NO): NO